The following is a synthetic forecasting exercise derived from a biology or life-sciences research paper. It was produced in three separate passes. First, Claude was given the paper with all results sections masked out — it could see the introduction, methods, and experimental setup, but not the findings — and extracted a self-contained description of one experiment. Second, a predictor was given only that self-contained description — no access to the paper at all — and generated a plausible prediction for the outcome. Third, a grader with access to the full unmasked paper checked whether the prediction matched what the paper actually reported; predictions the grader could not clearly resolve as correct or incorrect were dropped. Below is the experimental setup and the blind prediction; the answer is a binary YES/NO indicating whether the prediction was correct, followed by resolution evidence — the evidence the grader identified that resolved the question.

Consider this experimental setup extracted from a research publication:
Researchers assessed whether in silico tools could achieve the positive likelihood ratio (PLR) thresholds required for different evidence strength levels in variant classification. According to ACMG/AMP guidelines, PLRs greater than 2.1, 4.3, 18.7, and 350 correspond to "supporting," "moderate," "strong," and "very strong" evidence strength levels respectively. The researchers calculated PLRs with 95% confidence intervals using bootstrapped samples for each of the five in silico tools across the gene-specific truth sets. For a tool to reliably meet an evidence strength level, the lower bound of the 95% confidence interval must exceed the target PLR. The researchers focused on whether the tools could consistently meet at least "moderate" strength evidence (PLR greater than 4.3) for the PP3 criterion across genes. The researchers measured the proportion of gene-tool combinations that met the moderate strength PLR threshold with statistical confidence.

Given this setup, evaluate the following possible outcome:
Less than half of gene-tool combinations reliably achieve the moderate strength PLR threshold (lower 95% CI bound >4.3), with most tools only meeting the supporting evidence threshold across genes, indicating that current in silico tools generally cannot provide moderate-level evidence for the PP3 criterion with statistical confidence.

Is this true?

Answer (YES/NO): NO